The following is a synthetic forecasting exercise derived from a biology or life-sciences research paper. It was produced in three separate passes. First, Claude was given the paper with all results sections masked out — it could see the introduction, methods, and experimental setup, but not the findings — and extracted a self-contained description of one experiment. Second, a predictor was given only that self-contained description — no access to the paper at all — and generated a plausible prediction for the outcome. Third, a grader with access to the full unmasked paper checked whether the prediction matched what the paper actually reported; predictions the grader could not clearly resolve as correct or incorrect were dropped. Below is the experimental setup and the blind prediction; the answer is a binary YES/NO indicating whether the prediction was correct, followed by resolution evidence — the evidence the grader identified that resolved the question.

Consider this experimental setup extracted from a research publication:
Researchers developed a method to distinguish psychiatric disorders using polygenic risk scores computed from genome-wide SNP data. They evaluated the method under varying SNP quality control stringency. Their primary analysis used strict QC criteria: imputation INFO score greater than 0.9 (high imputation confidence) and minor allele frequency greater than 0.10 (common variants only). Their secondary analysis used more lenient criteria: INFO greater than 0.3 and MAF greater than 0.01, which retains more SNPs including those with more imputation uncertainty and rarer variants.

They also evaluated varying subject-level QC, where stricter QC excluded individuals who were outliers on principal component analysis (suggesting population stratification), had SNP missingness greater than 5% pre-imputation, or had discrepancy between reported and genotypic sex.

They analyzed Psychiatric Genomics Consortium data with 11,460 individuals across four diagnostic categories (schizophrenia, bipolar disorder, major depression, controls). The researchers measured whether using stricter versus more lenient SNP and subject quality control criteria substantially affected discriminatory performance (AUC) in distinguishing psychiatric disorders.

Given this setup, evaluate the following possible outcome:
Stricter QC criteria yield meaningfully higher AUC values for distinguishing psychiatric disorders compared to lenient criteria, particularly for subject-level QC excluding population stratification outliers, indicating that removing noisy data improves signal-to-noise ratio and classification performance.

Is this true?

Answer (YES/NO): NO